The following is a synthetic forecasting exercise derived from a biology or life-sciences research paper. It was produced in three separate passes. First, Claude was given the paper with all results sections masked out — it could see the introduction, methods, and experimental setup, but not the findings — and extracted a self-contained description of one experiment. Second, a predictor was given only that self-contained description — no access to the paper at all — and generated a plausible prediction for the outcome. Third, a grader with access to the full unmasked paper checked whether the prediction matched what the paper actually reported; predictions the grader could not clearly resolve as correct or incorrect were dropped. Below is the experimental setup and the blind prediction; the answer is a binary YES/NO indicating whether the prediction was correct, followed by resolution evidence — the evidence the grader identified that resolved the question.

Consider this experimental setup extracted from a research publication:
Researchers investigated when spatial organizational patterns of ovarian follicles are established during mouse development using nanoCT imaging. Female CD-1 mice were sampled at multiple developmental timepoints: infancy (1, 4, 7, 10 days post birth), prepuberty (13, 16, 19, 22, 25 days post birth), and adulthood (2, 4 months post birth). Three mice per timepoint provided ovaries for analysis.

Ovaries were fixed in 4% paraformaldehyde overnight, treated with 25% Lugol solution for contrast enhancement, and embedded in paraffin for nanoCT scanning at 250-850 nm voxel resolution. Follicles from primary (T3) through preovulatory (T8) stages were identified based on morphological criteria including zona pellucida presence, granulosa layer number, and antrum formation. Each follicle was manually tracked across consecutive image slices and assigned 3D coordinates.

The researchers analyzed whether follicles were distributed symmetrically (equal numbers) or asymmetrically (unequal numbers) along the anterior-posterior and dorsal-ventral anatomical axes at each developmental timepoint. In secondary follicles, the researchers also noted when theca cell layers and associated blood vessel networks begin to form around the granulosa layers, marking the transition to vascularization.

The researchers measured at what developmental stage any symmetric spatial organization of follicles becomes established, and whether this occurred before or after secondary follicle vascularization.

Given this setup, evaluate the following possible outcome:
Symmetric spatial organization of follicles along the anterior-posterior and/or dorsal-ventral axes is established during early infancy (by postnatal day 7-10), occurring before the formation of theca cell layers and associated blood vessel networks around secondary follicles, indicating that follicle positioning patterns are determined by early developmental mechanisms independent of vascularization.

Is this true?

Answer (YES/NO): NO